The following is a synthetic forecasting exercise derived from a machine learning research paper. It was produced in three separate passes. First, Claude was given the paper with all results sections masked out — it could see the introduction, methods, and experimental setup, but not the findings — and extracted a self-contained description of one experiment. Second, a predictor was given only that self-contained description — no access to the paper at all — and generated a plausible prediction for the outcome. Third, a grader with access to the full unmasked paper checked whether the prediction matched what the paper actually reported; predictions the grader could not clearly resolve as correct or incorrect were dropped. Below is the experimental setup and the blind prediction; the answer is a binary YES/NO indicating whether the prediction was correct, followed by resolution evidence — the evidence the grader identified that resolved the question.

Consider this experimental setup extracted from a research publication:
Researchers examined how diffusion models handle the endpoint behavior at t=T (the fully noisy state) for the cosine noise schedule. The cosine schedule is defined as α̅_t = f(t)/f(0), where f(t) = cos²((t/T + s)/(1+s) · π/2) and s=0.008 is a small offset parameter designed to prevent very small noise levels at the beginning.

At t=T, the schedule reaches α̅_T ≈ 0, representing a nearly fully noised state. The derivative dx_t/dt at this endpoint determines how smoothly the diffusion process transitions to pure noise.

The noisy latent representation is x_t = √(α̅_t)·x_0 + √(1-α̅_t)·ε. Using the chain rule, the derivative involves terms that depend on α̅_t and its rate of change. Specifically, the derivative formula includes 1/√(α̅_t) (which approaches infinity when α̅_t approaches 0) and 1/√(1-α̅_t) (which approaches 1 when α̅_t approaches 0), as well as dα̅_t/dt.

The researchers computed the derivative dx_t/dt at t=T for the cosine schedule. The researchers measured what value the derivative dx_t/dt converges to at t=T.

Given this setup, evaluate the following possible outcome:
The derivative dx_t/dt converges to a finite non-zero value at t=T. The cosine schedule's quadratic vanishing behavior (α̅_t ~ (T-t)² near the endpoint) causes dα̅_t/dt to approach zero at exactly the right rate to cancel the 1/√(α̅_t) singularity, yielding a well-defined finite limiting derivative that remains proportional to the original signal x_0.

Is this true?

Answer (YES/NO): NO